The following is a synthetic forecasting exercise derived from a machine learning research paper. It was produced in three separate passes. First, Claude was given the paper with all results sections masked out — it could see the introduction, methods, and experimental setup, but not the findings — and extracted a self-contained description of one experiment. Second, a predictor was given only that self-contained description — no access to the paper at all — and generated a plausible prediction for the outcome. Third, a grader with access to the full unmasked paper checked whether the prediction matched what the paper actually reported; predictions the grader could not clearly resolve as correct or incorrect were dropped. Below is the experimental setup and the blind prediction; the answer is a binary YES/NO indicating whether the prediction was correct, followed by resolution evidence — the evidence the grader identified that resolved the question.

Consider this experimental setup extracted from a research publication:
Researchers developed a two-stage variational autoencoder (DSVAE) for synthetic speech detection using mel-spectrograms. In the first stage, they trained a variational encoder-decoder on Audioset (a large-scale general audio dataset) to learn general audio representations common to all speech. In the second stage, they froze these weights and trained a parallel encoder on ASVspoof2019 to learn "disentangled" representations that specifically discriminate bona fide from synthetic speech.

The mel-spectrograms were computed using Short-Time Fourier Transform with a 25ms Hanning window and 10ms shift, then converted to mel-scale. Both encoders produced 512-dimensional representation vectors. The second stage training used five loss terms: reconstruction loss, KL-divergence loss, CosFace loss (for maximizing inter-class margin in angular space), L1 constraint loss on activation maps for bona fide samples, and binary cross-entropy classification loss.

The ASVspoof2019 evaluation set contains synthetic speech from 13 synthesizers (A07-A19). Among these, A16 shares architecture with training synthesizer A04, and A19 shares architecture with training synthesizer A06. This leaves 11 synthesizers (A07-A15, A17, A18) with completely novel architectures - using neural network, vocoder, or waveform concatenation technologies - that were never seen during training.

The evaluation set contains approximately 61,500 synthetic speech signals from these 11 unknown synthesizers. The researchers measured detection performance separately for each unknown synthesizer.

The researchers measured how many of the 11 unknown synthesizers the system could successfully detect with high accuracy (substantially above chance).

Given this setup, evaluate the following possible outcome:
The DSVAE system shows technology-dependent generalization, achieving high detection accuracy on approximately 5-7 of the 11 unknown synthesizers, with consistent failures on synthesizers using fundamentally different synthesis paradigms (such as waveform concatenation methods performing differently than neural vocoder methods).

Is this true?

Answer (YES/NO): NO